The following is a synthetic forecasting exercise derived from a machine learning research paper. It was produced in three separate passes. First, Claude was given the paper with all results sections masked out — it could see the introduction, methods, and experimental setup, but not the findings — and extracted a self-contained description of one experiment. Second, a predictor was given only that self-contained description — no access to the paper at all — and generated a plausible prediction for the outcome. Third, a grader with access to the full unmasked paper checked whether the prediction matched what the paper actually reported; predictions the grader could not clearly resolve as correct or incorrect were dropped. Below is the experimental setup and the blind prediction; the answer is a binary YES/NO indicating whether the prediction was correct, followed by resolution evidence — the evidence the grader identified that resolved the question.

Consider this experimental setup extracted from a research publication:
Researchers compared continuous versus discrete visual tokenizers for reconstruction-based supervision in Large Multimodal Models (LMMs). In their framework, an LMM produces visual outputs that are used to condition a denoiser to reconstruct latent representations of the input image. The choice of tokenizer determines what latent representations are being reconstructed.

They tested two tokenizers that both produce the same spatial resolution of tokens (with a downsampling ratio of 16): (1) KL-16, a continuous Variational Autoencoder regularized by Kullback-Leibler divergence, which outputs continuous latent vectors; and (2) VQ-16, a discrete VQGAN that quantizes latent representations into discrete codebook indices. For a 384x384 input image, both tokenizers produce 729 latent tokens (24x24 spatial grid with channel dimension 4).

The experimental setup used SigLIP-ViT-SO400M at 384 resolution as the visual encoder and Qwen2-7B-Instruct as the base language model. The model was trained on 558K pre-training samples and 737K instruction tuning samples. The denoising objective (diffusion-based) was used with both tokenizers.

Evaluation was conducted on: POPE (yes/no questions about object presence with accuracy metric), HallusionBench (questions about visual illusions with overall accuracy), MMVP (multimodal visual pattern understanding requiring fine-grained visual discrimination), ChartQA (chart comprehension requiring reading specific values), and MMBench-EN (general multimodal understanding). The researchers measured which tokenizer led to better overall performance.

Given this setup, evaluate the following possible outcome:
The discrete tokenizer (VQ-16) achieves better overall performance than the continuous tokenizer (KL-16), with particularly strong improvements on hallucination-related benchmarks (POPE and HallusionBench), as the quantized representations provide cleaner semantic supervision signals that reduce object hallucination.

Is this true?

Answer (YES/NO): NO